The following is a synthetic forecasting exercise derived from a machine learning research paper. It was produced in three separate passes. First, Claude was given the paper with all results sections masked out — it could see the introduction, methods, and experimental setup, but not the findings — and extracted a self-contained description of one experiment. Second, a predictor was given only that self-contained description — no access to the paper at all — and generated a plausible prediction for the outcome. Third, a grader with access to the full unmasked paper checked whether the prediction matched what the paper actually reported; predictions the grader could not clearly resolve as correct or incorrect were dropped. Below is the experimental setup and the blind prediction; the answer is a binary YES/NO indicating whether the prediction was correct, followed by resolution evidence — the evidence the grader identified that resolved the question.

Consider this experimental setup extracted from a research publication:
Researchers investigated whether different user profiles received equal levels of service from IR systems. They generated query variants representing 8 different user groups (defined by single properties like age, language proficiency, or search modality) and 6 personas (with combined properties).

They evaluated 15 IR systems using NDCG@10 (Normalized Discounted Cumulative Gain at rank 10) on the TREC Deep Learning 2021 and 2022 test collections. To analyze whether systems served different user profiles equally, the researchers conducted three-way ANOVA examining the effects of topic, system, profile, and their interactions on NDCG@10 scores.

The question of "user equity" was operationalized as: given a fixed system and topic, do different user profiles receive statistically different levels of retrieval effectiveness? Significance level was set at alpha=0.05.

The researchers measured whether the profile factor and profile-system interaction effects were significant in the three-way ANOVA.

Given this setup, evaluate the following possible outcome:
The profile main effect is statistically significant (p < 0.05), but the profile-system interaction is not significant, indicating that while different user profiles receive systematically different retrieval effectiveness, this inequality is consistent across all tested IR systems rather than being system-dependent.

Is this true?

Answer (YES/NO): NO